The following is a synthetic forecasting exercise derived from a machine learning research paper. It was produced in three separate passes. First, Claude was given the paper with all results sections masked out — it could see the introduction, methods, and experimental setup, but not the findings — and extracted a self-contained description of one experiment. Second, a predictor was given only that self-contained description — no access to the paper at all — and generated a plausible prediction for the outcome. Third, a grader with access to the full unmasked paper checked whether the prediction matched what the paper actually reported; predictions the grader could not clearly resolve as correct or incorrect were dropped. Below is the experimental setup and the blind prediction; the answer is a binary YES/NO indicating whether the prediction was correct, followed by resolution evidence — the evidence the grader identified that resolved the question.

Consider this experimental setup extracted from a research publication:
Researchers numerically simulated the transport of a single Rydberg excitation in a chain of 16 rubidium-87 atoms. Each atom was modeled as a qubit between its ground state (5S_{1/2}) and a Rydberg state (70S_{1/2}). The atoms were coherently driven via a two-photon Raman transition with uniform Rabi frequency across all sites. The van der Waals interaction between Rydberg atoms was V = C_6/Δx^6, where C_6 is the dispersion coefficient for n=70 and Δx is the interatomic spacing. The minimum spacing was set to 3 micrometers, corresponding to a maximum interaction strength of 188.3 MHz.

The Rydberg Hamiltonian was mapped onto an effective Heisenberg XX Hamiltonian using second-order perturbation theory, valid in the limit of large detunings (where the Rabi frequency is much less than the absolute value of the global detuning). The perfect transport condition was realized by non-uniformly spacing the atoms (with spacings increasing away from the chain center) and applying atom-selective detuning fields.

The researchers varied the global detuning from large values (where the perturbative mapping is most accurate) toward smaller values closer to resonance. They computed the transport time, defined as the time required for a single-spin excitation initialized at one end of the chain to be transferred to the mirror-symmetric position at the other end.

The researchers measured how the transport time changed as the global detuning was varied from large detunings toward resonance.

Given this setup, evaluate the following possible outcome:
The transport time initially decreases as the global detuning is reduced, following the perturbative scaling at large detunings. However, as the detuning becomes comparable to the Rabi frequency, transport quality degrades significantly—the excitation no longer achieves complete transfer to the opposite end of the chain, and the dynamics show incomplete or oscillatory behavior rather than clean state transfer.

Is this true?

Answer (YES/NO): YES